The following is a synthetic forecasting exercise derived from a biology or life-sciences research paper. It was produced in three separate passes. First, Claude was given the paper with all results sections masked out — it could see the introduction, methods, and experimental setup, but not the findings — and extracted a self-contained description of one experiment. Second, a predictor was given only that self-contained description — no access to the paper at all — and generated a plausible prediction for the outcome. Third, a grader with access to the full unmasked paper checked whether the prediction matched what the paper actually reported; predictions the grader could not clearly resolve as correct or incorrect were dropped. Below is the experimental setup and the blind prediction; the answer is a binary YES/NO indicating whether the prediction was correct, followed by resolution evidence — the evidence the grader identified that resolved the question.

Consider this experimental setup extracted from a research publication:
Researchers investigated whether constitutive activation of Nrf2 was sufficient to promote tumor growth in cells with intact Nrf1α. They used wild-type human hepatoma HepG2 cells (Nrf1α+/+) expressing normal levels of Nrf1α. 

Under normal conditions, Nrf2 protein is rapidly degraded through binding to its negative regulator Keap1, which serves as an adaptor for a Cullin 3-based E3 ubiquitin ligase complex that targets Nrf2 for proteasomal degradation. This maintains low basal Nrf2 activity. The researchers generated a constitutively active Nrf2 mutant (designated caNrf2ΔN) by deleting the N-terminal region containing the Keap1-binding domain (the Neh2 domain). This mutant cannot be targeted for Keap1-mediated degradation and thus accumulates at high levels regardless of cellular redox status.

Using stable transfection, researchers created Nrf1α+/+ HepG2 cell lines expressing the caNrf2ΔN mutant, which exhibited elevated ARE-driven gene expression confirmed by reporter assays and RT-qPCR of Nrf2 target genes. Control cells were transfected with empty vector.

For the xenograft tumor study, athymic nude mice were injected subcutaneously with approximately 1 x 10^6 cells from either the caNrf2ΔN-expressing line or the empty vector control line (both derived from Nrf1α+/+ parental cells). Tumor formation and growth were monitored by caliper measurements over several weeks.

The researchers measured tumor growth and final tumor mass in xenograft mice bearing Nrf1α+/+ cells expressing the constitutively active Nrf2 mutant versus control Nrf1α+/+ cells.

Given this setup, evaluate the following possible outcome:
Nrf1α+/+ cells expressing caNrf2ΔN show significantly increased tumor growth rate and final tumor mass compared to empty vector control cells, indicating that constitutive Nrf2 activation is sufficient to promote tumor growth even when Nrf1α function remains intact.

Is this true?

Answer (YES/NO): NO